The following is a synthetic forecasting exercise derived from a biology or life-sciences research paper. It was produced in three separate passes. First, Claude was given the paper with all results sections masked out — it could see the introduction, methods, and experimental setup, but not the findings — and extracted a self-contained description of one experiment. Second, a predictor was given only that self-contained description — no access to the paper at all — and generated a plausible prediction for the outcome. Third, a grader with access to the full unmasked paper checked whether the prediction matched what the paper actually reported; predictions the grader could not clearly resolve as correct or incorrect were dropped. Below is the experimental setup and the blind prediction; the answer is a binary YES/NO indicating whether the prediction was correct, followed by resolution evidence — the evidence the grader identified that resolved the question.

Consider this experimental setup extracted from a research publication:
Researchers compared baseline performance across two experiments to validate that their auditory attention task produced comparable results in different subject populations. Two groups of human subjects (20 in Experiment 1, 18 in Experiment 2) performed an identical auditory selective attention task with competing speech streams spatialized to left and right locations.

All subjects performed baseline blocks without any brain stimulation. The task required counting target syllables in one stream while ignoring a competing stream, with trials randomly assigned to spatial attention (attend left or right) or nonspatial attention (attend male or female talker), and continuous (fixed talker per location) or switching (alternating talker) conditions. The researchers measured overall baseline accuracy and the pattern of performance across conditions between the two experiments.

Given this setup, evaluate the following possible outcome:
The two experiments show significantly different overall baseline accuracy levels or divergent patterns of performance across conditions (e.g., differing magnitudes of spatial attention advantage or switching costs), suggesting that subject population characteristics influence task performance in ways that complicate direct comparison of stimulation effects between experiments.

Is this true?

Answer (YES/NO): NO